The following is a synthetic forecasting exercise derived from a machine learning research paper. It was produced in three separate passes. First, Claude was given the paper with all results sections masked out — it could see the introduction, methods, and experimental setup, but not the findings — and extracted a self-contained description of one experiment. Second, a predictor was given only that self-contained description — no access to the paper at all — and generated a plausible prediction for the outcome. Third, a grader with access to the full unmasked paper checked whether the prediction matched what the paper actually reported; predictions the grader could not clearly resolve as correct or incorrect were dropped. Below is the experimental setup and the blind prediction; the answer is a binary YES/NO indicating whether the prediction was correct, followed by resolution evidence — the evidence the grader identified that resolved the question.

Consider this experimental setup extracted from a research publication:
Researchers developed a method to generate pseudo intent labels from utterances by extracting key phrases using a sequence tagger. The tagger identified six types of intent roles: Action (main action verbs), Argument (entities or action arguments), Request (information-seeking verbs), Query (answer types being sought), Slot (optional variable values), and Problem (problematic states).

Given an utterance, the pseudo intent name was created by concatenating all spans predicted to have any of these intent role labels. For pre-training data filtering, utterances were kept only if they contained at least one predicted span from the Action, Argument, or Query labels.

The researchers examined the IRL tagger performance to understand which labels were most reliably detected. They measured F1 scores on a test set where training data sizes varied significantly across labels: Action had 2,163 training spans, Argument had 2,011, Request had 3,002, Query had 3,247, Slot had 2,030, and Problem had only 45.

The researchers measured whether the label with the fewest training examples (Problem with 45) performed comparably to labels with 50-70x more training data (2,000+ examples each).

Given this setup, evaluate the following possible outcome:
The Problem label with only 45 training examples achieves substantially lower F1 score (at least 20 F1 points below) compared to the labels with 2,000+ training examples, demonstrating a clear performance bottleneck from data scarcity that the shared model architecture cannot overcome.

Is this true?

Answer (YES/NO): YES